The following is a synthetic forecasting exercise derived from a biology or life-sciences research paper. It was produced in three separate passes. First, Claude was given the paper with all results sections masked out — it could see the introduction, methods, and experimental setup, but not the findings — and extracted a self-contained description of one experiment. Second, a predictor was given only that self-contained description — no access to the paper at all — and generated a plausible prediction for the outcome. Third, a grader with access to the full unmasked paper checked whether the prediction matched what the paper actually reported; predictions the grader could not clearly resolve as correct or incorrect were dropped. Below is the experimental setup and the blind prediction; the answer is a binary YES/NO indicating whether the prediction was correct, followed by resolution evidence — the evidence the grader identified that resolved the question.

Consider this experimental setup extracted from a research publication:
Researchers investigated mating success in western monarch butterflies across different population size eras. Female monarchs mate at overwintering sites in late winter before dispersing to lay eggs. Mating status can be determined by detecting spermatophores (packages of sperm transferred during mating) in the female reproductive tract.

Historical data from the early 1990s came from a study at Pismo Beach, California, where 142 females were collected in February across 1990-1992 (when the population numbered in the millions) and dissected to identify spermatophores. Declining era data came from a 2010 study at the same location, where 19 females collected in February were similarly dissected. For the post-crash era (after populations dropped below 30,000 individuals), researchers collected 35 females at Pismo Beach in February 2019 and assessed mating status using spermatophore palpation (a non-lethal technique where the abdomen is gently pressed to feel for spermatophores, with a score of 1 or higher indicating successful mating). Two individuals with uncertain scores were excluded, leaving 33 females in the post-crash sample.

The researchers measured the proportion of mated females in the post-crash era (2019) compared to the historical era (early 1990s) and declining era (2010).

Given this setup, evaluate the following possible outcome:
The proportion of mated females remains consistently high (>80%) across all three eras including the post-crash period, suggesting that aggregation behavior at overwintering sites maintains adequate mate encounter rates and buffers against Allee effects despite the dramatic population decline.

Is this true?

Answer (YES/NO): NO